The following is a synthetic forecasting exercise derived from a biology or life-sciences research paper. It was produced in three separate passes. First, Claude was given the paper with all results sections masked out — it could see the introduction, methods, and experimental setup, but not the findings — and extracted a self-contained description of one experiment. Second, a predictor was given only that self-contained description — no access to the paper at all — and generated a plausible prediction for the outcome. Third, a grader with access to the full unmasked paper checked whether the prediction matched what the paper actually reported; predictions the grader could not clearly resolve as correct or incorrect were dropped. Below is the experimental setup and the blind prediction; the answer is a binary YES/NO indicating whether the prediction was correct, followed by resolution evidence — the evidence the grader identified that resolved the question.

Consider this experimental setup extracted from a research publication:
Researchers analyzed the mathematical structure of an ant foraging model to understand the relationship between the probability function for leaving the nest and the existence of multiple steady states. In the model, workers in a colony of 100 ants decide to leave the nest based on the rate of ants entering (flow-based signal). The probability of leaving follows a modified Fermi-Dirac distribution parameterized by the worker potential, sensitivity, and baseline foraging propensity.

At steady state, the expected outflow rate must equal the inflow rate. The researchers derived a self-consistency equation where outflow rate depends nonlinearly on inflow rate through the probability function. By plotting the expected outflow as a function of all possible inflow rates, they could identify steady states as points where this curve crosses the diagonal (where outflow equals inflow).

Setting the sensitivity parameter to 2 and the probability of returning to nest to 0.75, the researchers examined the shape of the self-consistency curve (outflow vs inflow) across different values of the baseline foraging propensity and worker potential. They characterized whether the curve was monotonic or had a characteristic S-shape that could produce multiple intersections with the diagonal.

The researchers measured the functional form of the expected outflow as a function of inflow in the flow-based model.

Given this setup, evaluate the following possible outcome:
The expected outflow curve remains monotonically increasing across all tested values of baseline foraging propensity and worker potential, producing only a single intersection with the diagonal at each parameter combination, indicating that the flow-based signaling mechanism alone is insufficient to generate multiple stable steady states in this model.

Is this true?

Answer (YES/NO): NO